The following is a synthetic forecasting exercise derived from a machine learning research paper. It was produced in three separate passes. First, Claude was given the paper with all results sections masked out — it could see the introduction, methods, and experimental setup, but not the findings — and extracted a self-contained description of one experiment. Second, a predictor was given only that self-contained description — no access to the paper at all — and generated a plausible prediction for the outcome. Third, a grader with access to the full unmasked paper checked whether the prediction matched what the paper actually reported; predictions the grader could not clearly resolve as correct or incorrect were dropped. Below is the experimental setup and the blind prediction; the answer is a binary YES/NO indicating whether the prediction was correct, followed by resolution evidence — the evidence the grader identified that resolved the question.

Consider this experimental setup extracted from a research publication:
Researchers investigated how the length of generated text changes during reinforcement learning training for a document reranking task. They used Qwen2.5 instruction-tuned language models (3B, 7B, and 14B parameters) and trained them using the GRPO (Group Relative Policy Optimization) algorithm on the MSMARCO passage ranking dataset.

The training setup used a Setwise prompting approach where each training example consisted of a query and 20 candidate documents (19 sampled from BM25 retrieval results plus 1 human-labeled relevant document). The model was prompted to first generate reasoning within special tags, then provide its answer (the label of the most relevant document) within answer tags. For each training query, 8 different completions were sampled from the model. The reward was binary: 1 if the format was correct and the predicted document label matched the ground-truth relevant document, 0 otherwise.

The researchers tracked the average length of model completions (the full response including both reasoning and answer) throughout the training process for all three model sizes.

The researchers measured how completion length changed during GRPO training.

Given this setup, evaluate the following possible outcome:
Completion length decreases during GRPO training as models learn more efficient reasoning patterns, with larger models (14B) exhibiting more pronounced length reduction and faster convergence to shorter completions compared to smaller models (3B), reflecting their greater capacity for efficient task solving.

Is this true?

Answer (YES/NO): NO